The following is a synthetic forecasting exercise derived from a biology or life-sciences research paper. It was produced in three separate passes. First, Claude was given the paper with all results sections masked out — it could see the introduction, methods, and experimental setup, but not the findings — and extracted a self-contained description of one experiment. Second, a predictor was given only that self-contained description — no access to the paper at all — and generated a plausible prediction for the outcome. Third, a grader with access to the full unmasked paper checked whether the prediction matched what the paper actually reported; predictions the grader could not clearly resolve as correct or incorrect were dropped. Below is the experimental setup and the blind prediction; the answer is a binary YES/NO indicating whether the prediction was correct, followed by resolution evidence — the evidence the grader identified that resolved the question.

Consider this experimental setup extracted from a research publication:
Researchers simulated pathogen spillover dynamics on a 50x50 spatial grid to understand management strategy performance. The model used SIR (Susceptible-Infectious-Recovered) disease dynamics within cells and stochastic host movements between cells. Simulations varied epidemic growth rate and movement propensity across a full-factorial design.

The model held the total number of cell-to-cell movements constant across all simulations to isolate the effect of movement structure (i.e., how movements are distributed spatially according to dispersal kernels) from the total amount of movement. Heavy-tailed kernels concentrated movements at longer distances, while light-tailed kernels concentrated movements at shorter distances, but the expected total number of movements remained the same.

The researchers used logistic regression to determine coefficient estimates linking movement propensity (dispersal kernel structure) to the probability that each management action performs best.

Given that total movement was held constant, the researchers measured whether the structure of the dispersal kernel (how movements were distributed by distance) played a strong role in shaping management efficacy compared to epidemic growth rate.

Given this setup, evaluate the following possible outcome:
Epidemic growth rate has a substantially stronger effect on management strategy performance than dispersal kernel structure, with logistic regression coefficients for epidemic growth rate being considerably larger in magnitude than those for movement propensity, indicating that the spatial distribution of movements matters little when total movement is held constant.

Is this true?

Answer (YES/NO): YES